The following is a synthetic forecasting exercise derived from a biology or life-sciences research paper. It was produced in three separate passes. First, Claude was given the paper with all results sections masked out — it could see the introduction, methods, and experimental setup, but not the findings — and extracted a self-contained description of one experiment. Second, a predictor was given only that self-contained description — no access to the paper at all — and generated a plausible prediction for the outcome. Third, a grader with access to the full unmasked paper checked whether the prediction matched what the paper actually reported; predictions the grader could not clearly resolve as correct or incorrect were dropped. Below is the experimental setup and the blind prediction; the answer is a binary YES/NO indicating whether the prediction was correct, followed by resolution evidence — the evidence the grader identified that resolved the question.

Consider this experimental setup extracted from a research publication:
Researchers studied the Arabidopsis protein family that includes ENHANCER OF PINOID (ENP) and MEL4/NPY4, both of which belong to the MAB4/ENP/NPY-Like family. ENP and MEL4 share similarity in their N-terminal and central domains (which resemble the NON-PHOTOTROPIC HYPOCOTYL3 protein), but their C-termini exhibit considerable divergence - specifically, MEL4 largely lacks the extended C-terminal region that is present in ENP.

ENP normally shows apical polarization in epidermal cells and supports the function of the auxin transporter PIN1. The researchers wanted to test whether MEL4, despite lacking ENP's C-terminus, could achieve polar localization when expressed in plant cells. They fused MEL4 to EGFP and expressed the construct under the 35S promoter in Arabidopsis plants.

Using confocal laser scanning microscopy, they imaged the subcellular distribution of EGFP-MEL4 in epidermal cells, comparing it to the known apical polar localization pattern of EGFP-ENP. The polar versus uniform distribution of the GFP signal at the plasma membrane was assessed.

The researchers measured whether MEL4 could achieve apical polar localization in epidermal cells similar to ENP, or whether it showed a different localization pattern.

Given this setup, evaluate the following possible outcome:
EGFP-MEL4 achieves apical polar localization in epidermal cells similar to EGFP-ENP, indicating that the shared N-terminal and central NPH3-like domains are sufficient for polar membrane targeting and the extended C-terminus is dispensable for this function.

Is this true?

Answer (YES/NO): YES